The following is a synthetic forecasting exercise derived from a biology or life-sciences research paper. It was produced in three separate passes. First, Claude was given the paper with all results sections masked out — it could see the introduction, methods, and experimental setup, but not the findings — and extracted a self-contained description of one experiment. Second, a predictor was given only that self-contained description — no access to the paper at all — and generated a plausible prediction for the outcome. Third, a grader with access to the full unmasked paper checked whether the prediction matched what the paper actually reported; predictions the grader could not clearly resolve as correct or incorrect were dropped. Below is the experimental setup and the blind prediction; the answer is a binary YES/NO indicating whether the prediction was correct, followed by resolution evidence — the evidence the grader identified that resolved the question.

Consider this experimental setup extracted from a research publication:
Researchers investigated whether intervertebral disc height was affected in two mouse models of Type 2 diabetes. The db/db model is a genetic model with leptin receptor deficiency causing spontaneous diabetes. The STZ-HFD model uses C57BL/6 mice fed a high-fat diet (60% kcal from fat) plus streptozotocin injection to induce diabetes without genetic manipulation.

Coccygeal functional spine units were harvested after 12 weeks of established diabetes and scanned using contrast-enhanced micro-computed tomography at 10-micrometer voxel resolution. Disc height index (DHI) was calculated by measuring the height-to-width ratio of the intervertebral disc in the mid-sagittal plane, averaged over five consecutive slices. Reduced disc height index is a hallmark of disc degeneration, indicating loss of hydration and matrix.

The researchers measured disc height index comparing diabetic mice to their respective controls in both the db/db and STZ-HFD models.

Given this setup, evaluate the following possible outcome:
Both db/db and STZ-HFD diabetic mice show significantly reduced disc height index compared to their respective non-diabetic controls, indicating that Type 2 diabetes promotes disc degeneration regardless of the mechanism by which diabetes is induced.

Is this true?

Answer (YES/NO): NO